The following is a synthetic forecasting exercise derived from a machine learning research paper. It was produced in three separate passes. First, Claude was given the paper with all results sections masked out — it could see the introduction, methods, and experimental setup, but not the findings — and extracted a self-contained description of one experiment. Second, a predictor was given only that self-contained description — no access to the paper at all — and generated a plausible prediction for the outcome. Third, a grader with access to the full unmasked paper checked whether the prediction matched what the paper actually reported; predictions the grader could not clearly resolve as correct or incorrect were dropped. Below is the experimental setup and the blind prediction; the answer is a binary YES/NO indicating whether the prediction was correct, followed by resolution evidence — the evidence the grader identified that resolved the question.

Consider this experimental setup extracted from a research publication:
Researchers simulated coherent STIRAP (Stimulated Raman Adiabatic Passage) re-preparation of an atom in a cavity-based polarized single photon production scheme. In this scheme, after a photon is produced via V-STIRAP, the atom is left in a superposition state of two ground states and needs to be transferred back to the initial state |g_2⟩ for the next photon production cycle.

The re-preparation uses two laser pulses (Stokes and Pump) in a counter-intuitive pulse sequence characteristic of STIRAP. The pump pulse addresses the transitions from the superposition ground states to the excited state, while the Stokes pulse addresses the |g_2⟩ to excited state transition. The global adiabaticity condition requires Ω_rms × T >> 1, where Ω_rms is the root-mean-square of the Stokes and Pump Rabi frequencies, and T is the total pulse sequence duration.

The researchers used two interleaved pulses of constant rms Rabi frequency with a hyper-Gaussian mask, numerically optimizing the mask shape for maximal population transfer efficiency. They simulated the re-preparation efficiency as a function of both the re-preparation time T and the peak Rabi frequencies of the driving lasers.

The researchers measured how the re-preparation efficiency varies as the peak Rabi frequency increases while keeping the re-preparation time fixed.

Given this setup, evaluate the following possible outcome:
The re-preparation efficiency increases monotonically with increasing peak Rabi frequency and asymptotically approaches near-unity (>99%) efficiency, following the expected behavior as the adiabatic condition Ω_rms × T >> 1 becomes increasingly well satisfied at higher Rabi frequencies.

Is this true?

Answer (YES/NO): NO